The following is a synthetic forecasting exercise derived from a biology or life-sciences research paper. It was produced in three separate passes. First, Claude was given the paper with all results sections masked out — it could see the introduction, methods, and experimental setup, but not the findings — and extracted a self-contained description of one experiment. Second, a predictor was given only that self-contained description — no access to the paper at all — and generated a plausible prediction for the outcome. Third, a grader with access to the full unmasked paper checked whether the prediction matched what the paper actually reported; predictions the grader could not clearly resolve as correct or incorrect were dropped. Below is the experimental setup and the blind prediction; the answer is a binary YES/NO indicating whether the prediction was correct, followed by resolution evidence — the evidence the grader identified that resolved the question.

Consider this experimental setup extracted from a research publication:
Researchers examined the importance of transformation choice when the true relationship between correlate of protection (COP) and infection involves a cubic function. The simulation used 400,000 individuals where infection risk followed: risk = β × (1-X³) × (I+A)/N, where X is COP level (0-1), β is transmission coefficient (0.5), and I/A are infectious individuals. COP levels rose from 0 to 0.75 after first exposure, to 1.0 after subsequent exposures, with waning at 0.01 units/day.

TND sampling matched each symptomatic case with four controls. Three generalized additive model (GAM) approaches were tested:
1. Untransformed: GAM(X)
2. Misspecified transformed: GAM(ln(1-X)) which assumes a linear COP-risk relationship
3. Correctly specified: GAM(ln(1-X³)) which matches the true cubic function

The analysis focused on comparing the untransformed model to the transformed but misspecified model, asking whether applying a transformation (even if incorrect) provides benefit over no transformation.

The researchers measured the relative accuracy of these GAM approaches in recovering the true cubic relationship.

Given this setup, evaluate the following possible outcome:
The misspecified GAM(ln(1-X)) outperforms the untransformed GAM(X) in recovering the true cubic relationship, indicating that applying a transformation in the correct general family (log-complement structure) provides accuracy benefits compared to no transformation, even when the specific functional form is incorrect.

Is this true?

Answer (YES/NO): NO